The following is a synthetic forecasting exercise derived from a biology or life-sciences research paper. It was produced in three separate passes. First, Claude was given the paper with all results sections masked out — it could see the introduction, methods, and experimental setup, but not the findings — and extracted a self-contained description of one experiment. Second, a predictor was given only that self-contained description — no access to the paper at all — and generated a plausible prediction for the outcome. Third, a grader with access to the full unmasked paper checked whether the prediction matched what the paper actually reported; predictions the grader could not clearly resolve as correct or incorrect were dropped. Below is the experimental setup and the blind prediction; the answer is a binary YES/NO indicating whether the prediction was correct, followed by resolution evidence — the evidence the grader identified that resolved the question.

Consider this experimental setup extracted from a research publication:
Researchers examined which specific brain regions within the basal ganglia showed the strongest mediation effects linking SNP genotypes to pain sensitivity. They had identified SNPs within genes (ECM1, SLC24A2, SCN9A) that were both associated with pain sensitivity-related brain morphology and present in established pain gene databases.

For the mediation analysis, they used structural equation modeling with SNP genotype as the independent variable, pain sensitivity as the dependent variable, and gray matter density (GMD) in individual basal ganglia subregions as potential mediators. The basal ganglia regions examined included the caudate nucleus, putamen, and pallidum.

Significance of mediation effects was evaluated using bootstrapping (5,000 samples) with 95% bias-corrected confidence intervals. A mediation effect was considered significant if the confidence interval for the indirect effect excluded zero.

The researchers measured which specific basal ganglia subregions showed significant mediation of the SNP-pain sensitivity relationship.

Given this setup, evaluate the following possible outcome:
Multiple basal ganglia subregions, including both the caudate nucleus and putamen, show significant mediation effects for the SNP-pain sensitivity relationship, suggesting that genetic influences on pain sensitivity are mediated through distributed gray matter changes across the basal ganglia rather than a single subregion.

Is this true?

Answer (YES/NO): NO